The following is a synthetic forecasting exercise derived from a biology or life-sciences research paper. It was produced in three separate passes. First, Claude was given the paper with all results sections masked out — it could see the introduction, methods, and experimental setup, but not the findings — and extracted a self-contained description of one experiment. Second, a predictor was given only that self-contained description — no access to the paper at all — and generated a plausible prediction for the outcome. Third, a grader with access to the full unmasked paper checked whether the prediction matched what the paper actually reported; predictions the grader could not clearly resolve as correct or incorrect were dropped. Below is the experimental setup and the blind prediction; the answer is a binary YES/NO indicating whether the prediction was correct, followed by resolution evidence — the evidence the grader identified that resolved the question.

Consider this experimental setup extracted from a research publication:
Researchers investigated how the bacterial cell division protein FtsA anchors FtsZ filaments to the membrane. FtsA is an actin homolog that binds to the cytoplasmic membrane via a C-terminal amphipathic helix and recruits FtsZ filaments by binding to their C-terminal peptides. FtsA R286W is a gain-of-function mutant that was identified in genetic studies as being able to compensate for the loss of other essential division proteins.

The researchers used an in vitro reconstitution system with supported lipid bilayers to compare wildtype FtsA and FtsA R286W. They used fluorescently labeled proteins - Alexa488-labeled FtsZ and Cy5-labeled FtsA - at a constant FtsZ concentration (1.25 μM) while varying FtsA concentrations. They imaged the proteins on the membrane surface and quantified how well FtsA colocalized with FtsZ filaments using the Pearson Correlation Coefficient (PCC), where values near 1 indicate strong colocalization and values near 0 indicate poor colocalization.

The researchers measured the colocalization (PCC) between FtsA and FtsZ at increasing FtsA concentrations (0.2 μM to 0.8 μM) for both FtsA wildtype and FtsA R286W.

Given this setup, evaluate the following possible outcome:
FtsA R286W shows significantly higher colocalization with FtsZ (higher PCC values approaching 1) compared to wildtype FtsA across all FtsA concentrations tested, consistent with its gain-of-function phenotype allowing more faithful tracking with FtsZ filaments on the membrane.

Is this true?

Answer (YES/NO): NO